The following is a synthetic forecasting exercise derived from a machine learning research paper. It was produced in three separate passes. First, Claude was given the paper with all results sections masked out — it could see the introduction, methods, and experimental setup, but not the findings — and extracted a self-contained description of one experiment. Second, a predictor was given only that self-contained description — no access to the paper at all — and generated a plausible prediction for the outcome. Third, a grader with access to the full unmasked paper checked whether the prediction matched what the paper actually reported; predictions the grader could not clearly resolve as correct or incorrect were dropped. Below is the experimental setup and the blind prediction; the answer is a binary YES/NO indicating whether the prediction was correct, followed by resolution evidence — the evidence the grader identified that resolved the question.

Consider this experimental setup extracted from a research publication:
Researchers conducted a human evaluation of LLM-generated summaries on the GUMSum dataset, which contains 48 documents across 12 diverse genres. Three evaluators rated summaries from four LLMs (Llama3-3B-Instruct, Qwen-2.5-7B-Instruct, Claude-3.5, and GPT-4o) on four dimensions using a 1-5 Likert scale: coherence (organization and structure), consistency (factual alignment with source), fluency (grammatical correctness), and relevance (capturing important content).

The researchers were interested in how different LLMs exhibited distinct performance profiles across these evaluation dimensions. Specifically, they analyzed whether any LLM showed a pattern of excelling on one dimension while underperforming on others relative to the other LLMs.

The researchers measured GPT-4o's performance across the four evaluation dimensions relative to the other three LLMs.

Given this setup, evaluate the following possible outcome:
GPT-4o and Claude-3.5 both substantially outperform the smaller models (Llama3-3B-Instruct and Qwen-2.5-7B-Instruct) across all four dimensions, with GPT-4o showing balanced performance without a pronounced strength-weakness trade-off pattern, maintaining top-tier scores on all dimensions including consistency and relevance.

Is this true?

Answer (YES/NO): NO